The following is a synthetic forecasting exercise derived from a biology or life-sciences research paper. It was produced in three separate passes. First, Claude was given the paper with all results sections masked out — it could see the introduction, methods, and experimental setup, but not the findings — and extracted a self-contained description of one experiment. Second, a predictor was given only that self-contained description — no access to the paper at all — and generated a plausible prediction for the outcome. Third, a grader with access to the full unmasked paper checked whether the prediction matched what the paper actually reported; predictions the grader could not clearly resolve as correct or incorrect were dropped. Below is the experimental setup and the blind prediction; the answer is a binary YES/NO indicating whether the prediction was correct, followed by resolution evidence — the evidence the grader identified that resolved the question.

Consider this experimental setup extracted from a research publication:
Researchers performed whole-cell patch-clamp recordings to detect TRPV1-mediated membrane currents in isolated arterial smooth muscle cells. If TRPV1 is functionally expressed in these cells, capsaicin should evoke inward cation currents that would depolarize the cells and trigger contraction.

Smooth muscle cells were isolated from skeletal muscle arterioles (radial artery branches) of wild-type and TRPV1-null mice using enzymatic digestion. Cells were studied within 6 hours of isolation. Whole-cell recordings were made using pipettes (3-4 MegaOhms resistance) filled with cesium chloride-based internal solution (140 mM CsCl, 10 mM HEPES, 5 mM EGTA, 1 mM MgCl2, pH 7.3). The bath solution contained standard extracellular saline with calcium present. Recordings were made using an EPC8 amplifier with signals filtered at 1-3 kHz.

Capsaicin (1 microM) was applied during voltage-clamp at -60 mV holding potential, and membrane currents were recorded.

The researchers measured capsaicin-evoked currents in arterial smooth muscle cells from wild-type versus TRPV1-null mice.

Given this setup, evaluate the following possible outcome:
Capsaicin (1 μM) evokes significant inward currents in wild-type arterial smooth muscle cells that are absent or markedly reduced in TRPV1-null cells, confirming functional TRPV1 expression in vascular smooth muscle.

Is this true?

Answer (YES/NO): YES